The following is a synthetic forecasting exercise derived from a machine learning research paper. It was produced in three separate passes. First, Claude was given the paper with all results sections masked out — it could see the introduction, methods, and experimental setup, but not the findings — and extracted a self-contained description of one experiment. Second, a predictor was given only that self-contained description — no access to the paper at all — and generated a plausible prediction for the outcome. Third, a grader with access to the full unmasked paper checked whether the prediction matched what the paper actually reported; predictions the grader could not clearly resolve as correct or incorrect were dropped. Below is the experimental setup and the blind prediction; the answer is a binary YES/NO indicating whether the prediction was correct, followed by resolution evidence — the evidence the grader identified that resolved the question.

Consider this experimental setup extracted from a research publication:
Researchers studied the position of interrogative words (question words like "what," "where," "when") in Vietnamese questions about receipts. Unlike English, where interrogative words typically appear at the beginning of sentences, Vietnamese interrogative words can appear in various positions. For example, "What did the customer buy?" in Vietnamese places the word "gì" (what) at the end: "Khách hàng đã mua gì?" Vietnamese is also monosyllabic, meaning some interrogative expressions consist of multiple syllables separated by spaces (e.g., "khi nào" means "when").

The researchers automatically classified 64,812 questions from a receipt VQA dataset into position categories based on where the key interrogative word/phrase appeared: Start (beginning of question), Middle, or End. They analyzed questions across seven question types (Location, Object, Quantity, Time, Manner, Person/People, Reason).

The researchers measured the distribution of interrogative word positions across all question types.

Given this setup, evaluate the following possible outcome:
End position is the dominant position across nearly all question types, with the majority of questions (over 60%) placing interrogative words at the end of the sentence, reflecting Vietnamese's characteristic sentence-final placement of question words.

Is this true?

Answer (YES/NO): YES